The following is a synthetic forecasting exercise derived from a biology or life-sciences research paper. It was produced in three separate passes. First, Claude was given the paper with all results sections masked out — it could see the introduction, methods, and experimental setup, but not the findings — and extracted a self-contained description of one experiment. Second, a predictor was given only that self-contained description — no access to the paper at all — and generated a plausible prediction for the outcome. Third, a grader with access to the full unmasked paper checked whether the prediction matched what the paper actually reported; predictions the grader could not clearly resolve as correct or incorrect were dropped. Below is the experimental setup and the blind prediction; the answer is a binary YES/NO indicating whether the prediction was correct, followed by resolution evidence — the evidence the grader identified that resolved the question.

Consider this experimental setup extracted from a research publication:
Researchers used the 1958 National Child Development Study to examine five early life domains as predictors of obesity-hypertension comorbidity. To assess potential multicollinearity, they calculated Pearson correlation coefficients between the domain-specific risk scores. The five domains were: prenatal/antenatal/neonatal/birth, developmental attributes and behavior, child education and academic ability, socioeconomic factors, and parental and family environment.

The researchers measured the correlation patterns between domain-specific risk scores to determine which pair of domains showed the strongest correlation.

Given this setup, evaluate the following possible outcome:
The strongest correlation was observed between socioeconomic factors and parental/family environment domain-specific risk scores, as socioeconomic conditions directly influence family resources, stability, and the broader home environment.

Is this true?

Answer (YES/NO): NO